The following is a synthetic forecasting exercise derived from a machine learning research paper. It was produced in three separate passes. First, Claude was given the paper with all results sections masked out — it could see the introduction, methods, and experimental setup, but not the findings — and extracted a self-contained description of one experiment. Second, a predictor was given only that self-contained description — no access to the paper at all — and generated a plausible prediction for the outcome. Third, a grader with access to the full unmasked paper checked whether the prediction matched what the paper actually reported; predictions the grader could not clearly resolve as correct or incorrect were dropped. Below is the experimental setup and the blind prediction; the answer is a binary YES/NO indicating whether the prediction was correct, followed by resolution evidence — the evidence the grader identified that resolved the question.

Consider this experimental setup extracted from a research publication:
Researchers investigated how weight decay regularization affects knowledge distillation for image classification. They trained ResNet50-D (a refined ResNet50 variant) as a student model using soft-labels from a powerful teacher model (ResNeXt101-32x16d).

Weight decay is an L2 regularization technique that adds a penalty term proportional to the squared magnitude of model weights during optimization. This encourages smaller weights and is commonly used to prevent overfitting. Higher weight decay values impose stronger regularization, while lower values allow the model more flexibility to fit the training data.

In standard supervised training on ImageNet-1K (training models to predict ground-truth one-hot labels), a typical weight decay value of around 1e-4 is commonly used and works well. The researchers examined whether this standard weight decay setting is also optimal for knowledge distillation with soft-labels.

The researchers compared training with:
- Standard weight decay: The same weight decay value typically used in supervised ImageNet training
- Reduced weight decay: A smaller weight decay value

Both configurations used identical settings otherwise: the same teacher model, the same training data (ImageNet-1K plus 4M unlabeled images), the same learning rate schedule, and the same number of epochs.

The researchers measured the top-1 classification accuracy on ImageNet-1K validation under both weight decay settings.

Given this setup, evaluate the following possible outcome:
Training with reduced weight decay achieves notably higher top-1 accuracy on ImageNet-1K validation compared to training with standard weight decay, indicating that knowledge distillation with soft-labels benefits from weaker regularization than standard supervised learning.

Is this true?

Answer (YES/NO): YES